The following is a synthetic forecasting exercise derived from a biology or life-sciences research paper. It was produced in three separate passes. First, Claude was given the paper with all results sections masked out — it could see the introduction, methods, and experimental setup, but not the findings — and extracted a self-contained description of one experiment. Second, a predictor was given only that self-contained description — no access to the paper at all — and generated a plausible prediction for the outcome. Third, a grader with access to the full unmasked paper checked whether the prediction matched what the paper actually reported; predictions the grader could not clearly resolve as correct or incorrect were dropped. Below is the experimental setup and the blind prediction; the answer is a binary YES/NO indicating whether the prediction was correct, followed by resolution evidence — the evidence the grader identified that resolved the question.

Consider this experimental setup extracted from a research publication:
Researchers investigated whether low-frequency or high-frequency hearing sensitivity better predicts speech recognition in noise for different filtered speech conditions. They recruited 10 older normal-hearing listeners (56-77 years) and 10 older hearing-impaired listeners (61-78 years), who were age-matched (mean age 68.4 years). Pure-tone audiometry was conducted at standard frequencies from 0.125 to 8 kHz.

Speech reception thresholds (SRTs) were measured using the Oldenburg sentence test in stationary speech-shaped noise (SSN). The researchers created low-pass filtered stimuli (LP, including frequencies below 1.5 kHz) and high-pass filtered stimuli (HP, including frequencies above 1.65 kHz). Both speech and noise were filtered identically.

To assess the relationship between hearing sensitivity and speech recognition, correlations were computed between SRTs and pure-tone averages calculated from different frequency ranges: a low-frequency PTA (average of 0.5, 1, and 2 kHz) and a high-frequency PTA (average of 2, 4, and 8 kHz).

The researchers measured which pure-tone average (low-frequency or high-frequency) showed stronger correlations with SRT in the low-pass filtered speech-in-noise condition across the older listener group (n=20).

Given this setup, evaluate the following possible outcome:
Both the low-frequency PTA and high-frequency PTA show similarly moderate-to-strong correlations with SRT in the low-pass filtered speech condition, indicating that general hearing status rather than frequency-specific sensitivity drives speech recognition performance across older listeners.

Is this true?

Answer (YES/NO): NO